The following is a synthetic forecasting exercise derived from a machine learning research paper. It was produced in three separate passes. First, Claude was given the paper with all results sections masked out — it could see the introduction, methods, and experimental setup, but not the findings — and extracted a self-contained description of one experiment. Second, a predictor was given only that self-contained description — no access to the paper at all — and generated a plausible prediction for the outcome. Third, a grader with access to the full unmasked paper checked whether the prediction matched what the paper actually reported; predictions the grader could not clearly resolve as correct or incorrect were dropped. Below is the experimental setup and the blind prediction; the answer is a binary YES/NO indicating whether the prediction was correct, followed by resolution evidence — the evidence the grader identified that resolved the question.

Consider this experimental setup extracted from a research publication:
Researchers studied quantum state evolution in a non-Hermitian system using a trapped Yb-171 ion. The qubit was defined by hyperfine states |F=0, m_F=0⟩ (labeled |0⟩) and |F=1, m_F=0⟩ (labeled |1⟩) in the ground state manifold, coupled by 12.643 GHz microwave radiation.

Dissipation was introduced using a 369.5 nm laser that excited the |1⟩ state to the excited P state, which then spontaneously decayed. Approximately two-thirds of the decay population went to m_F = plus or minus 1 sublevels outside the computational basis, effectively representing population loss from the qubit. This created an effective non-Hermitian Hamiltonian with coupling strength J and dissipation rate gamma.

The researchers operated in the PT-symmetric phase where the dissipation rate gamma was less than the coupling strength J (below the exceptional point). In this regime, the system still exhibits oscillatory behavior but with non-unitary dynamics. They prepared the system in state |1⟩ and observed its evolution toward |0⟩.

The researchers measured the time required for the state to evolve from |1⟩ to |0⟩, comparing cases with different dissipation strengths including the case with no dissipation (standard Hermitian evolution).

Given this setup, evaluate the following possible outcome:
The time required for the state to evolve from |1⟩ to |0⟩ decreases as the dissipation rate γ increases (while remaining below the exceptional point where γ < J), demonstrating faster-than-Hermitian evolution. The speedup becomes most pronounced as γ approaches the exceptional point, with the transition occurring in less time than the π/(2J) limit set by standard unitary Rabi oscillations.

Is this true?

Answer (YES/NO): YES